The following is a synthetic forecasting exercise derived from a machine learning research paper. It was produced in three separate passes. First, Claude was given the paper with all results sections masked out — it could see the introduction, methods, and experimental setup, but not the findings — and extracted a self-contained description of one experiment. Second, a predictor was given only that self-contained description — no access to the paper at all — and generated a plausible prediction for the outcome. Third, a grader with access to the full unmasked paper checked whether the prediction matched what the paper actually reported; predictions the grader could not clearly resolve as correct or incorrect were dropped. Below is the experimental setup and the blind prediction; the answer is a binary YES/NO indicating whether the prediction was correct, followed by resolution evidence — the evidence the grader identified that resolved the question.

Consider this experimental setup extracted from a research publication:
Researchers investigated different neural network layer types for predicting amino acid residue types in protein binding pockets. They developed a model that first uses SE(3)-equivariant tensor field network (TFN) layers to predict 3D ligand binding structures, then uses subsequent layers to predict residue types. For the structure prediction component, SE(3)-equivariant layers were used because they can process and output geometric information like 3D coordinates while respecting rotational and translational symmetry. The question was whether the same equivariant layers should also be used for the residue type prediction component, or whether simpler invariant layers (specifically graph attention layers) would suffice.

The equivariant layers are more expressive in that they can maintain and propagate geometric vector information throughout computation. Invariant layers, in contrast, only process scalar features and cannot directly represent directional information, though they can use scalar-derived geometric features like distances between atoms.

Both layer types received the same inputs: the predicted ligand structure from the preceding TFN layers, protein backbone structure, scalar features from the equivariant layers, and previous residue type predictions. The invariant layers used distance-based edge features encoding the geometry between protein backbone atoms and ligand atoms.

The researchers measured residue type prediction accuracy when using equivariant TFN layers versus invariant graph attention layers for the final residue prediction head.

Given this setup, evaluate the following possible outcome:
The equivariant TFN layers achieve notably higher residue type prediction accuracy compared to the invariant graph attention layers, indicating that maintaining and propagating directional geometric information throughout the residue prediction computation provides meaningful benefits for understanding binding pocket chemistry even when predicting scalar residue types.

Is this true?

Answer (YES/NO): NO